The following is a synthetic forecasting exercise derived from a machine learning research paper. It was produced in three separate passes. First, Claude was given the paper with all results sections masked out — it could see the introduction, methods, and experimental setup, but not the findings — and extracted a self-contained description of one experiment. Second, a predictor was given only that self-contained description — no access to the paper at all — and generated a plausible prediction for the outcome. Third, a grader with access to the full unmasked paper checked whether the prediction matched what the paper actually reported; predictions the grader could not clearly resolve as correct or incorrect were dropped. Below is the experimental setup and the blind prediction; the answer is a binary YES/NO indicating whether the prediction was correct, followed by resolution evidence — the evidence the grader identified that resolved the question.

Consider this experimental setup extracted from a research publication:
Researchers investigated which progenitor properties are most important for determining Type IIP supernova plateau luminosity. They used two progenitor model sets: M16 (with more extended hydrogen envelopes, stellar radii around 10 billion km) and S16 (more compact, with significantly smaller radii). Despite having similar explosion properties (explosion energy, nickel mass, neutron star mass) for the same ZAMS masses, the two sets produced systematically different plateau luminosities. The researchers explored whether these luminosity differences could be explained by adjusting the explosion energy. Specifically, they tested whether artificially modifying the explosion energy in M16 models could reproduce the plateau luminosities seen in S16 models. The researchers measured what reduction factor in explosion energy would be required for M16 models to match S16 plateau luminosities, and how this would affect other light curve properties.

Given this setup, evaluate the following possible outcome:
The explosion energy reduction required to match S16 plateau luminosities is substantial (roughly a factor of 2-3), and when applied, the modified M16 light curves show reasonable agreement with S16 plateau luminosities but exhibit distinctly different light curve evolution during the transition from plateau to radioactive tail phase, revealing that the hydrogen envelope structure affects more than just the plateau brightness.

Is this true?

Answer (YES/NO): NO